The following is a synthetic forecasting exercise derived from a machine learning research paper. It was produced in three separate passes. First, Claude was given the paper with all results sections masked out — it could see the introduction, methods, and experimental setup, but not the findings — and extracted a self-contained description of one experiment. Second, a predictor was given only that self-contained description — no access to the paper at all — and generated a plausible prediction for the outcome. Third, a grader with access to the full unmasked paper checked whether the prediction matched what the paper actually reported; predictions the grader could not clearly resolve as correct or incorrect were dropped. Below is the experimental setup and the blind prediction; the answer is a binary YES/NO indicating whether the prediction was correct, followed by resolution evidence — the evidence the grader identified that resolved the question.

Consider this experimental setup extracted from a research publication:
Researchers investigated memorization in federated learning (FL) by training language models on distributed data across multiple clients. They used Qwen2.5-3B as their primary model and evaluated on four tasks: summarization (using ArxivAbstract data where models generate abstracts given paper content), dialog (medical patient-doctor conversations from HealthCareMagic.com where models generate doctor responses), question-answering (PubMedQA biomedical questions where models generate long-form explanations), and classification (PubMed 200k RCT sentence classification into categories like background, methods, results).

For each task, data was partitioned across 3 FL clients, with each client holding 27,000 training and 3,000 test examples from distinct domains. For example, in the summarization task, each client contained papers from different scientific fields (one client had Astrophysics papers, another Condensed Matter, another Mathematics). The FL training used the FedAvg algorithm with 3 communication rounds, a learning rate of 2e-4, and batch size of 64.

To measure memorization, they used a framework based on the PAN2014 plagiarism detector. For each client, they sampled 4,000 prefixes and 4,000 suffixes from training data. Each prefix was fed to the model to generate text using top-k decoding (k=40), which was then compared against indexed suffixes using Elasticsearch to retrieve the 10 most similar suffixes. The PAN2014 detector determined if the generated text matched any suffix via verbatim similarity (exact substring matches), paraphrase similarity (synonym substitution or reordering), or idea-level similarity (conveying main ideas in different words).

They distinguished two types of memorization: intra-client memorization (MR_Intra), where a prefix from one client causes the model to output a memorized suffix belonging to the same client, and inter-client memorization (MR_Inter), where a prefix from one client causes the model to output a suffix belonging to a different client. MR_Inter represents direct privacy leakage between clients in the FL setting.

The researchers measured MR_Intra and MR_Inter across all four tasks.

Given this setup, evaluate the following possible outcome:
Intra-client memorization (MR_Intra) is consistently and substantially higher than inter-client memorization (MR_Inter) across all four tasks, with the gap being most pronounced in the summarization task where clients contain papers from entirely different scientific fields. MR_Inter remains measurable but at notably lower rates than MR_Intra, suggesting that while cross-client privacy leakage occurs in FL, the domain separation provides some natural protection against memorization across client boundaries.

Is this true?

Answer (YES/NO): NO